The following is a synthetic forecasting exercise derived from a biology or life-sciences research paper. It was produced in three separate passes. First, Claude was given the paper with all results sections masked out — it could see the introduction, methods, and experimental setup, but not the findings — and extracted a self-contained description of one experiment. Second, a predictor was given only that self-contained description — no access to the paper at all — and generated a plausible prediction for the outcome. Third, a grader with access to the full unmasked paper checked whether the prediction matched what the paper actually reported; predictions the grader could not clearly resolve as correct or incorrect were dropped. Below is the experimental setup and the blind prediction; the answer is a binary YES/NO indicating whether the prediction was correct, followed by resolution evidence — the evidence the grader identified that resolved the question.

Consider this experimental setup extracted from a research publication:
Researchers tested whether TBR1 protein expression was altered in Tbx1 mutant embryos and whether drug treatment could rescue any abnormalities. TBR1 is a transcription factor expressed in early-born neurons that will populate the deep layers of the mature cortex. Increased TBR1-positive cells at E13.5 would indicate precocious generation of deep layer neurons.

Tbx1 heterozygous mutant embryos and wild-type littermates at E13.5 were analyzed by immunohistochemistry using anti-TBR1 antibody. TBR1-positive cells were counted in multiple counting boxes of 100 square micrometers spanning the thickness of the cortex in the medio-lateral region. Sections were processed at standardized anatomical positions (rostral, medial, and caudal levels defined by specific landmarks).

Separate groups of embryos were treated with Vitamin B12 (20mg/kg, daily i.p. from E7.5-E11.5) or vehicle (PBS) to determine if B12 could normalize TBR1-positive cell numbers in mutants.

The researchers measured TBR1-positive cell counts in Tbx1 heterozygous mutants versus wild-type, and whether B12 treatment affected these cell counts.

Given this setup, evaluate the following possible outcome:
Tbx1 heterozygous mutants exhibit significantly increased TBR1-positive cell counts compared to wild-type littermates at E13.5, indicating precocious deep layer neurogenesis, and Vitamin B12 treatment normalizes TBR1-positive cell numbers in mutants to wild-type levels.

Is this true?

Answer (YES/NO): YES